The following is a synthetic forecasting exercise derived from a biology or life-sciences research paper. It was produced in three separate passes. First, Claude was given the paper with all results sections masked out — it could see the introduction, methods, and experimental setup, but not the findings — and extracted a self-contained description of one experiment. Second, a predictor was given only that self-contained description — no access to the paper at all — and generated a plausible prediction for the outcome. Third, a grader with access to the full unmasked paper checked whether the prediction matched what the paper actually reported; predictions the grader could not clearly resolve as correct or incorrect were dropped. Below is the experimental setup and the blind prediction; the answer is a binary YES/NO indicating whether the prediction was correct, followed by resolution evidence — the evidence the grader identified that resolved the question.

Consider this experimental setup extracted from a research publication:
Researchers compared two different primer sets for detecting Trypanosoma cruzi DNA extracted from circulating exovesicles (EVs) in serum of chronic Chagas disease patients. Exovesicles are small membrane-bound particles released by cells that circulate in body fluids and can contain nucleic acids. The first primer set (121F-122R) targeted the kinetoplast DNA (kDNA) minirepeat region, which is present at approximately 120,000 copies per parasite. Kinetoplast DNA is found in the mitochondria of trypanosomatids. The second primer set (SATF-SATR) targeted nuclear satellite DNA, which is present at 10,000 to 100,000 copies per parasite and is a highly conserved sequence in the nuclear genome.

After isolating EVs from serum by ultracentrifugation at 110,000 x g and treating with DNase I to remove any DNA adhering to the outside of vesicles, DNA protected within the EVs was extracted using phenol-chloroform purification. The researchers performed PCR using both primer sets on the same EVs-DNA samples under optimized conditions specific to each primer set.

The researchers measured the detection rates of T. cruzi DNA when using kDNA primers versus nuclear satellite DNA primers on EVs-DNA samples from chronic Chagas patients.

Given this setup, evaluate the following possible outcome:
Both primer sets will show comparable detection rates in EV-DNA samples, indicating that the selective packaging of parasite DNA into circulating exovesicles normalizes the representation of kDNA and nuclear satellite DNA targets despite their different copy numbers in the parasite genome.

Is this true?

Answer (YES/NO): YES